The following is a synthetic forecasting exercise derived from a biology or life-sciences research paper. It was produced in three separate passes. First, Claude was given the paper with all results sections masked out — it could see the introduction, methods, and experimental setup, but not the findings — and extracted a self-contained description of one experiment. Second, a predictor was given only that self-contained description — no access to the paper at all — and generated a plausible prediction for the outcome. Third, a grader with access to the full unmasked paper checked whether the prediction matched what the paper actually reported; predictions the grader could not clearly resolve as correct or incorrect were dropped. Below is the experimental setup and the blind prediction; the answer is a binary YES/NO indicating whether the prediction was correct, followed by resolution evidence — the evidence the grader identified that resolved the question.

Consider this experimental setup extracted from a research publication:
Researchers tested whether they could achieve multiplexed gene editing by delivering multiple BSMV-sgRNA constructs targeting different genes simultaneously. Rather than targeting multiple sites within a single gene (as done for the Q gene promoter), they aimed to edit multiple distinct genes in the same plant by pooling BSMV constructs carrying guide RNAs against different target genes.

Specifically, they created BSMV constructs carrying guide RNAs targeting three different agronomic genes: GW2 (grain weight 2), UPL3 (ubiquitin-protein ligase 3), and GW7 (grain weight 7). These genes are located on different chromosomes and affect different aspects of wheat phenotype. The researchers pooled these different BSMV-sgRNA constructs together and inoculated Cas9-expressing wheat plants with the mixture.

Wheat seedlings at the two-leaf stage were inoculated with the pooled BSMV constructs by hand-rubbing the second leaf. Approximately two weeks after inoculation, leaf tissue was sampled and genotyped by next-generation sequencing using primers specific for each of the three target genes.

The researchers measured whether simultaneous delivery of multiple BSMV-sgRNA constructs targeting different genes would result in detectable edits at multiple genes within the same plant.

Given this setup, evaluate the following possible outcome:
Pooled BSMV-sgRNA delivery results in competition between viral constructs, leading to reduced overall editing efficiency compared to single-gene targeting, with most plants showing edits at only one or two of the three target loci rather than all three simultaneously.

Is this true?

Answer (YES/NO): YES